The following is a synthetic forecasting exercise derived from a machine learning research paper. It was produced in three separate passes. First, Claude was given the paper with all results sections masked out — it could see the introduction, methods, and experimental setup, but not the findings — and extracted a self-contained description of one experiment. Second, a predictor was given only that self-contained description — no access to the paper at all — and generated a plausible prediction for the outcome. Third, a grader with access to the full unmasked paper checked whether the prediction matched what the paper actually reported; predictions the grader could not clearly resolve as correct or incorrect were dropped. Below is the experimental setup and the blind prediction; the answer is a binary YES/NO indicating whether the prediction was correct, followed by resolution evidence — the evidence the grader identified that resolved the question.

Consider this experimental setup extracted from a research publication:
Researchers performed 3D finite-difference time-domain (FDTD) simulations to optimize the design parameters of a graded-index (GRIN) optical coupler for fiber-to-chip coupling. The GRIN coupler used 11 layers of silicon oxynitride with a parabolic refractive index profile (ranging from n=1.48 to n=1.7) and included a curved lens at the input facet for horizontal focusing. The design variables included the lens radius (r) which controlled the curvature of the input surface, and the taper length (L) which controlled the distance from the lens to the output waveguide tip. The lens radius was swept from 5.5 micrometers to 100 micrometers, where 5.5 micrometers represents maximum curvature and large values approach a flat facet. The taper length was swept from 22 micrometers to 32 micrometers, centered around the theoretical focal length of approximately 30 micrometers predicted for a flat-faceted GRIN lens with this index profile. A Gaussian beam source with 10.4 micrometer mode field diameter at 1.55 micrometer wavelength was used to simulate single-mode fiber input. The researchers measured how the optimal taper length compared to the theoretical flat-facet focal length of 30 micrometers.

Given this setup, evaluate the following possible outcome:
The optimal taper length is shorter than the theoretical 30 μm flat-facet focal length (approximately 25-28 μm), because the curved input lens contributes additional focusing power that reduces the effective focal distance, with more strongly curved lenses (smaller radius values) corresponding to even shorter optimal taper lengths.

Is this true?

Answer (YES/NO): YES